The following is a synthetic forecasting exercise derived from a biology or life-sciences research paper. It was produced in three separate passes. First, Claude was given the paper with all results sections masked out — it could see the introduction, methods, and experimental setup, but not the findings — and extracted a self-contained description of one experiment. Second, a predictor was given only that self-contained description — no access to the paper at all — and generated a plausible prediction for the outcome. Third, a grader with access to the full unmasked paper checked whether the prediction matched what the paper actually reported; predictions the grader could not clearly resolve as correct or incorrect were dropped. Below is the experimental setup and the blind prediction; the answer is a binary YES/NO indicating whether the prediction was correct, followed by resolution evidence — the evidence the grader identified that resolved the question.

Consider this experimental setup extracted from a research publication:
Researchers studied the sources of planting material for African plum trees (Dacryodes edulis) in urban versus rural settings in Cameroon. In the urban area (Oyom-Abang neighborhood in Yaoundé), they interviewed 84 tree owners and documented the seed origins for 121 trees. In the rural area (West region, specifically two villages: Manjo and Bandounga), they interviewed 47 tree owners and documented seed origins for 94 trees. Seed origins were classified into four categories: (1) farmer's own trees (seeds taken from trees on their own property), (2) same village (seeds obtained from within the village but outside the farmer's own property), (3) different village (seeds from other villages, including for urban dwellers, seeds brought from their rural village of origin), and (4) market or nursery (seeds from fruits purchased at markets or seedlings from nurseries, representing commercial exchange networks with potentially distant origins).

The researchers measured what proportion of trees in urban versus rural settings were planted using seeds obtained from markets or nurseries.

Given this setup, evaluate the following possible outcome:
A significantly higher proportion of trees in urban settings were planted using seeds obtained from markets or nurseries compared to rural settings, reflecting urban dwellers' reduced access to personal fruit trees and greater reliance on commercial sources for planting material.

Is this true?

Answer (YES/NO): YES